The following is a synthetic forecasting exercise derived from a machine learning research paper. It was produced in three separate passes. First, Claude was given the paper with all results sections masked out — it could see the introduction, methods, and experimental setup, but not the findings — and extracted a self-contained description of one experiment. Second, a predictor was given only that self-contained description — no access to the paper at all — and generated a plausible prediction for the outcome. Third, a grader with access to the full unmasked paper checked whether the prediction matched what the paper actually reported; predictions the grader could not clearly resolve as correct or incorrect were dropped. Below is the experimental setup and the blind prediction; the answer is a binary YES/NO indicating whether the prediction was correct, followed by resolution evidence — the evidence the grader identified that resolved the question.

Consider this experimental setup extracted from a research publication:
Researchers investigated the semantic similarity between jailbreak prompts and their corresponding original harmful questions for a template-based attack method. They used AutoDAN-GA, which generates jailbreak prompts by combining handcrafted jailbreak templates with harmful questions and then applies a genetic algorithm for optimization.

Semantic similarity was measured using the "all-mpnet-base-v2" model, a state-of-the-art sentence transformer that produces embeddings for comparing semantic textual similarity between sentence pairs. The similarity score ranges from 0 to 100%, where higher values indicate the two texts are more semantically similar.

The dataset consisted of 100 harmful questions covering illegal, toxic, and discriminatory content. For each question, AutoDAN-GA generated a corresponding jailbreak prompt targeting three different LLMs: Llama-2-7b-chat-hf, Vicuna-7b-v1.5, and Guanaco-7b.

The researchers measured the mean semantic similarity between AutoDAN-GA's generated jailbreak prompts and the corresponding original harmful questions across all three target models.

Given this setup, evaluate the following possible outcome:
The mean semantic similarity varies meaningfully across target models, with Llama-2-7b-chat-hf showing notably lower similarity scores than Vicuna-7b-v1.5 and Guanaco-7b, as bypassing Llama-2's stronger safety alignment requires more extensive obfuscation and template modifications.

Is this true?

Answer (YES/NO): NO